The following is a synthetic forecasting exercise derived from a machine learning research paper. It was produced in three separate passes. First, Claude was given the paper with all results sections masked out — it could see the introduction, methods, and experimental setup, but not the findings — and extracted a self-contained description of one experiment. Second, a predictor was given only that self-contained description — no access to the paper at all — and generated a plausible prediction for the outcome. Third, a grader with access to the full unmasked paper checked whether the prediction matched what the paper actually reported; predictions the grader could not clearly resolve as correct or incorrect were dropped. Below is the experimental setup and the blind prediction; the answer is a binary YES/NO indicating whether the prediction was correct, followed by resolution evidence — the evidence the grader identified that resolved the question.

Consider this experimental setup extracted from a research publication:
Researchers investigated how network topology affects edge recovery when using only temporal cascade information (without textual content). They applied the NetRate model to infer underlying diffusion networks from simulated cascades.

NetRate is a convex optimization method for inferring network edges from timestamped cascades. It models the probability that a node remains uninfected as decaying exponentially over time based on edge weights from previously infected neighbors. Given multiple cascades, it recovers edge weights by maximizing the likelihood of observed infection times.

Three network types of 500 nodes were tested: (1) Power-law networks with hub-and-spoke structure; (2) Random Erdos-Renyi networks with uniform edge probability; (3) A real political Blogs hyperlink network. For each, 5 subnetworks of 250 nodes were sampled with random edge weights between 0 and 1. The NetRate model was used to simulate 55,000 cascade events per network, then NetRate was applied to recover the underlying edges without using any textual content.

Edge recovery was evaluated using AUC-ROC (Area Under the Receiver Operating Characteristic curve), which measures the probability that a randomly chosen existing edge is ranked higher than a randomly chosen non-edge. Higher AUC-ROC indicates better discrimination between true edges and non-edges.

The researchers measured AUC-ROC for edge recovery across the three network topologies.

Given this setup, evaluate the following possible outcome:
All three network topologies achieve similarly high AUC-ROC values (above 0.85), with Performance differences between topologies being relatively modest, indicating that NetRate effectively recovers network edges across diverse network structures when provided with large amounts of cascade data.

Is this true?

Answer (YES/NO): NO